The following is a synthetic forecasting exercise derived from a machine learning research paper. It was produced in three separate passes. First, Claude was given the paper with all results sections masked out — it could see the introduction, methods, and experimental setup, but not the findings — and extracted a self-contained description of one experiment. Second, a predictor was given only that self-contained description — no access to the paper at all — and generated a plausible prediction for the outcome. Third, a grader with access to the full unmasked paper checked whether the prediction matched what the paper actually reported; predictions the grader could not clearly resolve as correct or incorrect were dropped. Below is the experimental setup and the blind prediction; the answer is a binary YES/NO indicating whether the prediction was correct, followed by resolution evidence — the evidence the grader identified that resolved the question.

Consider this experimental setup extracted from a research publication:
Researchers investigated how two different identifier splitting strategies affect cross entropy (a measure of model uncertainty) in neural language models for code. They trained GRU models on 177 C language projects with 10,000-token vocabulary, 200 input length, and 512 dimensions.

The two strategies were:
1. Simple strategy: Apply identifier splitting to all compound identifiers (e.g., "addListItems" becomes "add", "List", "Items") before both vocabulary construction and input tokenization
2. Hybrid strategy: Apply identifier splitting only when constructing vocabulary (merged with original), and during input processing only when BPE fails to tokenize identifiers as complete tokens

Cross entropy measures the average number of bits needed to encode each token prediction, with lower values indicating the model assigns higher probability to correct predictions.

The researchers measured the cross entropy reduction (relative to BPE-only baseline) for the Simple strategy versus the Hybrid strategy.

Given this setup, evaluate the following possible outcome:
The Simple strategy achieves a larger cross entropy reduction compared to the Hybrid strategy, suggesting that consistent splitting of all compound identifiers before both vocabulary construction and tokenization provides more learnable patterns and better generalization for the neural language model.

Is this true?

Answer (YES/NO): NO